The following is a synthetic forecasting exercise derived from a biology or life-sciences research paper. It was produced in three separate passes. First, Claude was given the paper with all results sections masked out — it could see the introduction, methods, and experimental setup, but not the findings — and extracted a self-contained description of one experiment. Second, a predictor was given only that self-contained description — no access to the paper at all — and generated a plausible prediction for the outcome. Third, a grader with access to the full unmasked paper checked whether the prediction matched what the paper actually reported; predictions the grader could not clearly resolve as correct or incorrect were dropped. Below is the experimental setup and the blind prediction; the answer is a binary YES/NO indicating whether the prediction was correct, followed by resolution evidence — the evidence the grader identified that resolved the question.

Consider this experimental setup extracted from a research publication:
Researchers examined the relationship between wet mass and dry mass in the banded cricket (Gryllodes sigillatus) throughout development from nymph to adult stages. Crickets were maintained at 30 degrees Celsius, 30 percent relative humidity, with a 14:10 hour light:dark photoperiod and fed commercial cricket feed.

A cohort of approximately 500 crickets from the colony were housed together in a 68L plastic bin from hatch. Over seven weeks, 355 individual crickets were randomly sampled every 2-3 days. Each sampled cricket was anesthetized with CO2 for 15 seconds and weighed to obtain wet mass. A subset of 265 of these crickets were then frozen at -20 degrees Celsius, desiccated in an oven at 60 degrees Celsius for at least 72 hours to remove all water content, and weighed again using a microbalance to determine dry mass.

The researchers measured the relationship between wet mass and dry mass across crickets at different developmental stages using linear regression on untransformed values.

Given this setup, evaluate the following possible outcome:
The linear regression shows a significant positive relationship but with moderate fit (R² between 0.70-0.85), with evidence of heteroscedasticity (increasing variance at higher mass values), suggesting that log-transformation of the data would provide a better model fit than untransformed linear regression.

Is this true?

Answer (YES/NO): NO